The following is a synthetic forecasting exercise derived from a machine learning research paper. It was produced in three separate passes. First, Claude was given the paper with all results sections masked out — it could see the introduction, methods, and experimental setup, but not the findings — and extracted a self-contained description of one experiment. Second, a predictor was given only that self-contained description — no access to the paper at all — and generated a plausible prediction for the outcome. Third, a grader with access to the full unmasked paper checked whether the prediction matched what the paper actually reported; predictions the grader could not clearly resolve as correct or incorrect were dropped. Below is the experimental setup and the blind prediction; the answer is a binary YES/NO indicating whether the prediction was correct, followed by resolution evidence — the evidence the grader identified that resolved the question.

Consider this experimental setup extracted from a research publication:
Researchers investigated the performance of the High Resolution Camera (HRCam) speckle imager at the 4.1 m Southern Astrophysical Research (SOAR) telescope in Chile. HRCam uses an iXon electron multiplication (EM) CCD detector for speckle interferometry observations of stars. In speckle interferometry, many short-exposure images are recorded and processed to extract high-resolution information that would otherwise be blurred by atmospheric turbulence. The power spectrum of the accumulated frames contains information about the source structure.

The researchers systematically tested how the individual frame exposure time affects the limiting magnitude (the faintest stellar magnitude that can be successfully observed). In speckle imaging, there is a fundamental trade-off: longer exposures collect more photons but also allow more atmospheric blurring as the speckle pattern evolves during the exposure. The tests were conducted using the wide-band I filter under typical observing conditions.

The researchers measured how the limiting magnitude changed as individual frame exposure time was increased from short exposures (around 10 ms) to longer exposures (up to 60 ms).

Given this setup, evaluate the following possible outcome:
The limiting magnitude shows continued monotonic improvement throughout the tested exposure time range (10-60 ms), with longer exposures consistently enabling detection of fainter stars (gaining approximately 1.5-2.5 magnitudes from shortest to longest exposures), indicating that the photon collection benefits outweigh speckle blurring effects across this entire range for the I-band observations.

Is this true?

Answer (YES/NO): NO